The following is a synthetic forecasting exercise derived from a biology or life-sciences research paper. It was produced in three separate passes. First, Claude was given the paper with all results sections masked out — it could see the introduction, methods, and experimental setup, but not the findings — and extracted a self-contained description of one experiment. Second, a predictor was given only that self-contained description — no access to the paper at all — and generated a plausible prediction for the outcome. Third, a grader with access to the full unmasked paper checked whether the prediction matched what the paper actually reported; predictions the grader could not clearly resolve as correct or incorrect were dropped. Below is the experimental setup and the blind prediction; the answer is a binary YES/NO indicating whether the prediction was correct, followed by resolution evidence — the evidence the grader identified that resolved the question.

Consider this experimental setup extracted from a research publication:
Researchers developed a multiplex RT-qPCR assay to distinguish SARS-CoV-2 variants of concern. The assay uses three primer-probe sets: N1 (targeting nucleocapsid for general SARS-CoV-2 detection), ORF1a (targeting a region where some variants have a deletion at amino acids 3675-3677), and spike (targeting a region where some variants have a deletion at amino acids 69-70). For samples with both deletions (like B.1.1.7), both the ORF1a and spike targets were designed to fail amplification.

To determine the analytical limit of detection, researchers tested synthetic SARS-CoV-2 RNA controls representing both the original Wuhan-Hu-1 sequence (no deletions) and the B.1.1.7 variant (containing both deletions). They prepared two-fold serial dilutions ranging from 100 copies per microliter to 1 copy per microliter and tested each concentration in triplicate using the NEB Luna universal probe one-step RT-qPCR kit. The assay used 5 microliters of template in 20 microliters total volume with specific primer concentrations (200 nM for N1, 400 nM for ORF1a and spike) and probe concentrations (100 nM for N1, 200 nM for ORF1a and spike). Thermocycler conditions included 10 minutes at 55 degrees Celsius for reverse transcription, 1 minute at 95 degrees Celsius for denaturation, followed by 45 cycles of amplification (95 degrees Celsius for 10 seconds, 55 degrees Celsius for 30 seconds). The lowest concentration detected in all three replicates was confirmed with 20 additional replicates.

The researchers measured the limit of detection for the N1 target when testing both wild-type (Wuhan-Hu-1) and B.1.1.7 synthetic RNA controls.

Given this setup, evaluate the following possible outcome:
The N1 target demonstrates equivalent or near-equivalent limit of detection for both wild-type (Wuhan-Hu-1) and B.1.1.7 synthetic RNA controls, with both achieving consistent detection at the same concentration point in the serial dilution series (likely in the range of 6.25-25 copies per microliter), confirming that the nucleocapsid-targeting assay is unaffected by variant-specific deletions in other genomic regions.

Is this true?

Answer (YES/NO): NO